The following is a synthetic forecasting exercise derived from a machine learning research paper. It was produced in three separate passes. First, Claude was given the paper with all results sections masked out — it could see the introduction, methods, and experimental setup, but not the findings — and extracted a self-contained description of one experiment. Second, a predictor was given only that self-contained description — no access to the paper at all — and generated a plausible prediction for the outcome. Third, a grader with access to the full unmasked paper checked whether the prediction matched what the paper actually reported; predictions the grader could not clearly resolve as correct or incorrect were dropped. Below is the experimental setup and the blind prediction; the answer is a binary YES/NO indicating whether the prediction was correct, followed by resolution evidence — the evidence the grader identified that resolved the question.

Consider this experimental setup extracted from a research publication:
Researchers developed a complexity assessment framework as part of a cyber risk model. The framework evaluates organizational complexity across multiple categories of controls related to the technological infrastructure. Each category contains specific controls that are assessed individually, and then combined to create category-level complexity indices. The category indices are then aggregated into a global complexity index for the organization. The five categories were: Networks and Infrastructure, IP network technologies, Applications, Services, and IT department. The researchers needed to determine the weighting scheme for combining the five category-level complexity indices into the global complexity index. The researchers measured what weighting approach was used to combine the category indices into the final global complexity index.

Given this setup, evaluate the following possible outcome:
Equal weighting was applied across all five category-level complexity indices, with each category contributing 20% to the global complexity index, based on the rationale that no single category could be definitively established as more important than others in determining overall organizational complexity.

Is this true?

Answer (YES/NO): NO